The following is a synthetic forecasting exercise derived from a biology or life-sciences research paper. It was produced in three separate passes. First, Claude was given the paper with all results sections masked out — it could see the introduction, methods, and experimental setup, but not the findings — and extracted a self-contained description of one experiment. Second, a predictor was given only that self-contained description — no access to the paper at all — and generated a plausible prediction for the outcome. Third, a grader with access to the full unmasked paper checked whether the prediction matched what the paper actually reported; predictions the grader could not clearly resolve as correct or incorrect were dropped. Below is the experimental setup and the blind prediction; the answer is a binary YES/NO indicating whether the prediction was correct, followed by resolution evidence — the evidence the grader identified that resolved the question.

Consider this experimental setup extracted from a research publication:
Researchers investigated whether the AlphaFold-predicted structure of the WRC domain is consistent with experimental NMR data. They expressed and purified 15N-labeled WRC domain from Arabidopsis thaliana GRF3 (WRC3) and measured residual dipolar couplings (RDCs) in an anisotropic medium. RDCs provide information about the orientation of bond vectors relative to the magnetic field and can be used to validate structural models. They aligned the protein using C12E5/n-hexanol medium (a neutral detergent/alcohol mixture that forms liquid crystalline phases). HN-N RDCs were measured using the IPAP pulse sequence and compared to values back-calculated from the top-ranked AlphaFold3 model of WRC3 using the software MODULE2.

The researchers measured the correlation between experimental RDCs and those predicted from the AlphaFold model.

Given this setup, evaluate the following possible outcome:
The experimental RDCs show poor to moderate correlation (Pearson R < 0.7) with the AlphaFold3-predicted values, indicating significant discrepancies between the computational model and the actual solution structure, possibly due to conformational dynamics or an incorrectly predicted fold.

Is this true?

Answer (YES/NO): NO